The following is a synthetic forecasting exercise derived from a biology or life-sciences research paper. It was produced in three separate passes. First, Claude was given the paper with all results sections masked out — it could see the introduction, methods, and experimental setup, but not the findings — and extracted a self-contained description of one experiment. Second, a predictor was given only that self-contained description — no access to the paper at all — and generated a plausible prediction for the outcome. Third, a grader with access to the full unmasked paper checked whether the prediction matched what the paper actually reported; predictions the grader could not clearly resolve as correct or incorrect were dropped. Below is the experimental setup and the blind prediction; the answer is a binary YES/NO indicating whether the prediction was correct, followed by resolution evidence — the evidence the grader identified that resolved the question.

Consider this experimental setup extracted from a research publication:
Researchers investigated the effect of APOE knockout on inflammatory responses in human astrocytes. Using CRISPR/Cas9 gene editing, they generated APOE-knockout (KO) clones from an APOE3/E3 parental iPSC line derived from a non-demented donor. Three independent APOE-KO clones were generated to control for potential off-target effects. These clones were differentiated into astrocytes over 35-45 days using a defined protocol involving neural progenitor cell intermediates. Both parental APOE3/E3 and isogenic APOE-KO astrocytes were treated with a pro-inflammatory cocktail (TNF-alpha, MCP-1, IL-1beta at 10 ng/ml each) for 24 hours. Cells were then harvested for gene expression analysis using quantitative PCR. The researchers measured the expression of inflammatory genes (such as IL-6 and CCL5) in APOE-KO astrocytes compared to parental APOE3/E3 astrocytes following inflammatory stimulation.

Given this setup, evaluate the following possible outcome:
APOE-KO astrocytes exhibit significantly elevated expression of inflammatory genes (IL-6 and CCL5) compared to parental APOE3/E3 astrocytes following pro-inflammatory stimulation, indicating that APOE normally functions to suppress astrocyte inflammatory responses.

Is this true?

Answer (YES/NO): NO